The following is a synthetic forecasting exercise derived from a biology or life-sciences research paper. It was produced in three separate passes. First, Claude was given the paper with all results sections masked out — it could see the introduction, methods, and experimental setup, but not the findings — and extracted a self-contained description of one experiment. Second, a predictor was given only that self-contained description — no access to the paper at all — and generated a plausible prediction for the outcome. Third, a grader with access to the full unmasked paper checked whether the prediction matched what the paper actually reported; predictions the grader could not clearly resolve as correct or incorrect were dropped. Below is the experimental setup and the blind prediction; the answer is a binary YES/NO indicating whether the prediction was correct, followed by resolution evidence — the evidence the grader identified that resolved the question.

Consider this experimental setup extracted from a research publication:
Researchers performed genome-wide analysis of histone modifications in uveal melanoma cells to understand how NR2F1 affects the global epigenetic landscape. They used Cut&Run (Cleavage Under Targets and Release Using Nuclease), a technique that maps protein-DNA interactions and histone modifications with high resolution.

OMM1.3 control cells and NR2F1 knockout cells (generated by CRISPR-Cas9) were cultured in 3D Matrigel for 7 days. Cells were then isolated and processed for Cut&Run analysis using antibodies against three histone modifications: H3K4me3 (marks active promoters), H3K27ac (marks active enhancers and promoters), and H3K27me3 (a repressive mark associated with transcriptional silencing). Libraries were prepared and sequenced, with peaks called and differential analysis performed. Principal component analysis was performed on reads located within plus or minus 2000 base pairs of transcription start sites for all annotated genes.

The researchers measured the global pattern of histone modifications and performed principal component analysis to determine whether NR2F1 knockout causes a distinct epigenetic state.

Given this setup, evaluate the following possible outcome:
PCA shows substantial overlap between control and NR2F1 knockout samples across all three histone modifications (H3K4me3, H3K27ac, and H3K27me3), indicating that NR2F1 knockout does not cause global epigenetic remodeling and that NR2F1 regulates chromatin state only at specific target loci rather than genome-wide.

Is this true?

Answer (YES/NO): NO